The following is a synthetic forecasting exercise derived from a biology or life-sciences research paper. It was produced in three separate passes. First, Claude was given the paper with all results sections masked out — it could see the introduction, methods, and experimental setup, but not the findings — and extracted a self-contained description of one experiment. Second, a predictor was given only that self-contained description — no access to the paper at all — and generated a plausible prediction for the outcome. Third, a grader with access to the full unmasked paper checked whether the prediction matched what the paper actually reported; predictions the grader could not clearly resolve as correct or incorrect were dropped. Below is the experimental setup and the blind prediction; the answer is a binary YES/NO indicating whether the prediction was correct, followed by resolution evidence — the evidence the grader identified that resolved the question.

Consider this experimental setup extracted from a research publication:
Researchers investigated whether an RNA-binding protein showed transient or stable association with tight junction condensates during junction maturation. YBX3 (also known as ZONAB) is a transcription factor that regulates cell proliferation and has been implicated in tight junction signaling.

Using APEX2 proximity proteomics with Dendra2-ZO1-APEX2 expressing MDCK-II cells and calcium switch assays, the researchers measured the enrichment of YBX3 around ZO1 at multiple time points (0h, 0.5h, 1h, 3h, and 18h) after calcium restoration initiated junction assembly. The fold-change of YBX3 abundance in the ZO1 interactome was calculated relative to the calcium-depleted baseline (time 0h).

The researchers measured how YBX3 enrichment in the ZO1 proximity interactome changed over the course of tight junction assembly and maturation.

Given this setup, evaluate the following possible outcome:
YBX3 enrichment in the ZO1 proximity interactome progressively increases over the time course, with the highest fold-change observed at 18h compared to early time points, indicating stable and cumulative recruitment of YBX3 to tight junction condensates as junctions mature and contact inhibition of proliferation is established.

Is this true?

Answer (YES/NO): NO